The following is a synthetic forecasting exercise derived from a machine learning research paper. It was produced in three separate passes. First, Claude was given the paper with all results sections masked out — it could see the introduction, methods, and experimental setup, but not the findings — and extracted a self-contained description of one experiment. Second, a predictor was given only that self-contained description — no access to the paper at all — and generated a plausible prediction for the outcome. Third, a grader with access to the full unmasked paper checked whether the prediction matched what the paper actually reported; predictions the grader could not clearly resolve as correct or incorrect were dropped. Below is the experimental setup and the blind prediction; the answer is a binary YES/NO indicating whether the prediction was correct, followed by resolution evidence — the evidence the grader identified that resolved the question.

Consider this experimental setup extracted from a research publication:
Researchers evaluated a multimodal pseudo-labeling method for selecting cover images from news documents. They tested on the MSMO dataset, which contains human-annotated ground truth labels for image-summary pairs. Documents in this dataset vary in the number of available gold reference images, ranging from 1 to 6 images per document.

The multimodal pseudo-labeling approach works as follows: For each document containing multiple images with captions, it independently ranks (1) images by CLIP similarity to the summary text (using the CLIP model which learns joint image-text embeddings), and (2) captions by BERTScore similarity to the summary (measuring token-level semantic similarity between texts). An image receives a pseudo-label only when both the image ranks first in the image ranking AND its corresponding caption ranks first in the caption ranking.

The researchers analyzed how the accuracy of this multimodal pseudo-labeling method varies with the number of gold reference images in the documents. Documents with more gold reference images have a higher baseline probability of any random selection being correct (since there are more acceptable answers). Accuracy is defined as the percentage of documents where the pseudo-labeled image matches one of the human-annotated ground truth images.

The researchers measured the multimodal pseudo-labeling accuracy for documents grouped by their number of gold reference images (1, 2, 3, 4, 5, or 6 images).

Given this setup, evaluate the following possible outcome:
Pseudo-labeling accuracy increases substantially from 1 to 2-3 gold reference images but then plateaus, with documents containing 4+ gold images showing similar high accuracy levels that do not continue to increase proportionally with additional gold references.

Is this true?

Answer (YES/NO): NO